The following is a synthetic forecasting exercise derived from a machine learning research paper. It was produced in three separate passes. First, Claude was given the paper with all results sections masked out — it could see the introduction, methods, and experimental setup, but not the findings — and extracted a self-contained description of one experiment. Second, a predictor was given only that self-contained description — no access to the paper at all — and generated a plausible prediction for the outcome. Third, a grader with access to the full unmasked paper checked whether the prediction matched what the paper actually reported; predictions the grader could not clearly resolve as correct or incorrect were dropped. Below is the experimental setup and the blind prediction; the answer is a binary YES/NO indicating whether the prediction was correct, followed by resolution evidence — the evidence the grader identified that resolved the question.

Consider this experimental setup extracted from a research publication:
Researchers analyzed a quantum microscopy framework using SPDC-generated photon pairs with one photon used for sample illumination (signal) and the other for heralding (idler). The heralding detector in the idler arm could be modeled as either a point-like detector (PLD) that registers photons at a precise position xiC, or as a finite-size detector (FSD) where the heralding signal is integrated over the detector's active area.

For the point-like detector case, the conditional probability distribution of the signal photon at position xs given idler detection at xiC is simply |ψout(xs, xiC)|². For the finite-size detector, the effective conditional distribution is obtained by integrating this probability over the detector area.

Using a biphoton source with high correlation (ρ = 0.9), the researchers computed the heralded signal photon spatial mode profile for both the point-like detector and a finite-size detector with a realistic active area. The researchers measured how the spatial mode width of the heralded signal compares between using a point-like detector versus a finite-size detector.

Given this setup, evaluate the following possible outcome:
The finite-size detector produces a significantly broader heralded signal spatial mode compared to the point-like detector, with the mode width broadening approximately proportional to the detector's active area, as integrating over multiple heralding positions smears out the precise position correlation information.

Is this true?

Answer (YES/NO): NO